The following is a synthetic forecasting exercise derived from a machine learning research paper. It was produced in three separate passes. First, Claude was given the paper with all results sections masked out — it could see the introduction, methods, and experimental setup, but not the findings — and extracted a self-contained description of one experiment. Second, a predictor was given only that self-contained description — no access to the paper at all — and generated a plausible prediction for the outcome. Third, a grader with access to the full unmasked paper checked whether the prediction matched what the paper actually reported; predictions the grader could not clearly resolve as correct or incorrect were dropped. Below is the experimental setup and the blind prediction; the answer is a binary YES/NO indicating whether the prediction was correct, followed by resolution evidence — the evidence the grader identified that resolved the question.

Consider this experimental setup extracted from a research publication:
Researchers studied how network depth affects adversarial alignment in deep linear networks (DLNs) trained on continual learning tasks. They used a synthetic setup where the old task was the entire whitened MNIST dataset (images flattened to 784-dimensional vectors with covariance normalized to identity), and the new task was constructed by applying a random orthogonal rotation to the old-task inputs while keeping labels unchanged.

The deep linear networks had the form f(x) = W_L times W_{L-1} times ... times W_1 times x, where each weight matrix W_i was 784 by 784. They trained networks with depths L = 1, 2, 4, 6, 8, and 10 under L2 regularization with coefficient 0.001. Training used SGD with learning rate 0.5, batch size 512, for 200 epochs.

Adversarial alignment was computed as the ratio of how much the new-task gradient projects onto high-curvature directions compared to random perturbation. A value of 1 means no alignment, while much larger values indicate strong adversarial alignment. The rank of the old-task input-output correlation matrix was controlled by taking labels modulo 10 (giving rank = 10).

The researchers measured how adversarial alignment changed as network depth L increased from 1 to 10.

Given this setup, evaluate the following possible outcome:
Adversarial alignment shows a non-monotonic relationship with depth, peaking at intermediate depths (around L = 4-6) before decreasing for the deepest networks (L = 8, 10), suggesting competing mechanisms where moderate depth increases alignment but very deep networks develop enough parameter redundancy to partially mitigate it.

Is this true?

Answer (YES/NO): NO